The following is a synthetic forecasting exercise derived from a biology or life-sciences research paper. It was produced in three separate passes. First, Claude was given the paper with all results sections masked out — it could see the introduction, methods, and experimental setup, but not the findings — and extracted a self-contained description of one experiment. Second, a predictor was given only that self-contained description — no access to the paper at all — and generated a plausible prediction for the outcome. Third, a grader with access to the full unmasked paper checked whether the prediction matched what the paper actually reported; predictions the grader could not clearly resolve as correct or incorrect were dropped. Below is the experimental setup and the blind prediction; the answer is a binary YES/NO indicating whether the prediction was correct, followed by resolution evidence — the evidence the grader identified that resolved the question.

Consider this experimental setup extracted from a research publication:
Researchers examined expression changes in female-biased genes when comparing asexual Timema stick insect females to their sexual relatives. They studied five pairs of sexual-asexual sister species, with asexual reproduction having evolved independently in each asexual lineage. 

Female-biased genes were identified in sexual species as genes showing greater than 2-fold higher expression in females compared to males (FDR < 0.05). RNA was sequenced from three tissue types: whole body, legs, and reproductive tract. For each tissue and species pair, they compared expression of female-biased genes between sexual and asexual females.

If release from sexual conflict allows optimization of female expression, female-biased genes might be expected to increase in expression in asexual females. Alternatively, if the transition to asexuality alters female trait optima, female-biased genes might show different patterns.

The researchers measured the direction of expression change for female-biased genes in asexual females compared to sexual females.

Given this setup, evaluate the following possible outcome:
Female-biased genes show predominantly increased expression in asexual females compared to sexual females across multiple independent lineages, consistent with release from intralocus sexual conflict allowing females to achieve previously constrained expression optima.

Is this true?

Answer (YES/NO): NO